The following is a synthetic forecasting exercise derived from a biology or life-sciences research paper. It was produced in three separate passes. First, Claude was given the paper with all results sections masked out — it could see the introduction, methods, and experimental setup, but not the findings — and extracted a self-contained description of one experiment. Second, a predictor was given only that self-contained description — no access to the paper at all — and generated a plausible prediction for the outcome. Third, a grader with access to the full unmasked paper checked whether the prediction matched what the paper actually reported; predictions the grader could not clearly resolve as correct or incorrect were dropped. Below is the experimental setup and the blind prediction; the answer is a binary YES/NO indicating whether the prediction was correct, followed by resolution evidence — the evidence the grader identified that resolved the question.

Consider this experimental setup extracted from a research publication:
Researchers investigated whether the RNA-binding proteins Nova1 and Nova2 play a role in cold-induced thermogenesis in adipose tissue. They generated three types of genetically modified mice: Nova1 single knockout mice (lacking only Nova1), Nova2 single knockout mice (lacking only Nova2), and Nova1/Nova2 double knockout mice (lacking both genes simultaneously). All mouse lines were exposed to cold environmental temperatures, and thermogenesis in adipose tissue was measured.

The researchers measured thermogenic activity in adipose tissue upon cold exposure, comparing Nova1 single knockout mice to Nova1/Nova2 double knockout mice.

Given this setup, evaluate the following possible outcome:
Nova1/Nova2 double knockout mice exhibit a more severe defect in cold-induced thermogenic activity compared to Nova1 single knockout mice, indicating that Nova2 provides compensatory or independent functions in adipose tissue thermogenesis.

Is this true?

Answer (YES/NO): NO